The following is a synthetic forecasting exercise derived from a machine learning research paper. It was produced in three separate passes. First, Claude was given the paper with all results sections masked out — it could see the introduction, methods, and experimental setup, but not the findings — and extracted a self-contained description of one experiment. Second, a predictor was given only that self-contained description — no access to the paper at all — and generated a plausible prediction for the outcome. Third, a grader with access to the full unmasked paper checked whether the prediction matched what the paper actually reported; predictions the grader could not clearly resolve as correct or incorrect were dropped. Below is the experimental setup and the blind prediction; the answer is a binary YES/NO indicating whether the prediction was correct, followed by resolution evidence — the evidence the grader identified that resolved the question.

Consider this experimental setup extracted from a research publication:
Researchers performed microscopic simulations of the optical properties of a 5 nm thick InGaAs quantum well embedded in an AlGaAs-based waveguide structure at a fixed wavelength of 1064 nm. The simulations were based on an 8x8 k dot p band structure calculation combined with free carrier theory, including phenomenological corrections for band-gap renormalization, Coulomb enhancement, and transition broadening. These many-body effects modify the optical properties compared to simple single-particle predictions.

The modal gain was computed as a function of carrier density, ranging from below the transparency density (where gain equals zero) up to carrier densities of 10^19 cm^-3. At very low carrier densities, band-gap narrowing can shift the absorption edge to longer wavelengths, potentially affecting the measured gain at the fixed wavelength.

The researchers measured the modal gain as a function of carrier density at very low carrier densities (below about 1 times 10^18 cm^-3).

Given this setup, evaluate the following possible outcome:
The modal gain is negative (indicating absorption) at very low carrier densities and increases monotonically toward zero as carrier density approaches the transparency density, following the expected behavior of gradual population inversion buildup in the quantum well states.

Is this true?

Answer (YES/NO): NO